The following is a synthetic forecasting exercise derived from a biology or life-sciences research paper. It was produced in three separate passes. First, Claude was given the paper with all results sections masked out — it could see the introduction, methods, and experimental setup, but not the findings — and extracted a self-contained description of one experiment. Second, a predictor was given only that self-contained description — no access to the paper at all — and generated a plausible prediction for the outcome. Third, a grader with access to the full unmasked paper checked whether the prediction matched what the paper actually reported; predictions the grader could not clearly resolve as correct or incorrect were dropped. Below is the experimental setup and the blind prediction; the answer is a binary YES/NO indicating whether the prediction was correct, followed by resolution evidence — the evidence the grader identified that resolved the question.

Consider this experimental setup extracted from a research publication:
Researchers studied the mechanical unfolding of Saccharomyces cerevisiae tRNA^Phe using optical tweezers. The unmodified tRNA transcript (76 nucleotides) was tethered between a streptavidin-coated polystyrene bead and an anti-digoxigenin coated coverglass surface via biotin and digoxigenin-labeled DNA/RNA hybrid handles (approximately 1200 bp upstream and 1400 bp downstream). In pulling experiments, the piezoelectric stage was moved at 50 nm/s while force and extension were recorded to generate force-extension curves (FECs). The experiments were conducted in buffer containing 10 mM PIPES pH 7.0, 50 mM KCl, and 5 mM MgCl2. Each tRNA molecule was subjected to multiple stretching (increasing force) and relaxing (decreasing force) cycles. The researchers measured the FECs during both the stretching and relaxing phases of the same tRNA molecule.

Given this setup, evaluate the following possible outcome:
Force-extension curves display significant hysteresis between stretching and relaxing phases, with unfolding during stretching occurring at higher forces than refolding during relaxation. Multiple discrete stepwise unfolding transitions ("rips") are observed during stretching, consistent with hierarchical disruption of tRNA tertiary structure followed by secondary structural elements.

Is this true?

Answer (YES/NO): NO